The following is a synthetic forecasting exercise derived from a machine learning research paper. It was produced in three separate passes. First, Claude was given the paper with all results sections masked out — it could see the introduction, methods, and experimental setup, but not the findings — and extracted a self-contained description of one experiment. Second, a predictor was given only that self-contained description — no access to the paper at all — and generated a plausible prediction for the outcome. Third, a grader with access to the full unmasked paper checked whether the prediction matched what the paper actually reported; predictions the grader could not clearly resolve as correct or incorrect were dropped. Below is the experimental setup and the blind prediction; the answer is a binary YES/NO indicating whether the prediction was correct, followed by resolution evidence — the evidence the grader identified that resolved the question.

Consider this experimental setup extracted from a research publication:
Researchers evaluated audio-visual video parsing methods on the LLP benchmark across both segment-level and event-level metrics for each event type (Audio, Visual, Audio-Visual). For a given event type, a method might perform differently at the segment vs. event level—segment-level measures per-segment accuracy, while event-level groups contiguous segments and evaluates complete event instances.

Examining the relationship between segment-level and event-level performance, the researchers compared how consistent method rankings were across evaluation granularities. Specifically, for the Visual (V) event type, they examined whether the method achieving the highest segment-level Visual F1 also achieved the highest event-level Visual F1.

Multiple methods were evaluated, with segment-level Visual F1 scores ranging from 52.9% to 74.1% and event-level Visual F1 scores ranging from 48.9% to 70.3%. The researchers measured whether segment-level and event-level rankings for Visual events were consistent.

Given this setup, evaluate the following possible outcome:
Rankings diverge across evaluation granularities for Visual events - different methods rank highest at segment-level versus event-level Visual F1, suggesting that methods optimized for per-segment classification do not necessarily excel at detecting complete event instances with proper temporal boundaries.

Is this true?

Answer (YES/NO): NO